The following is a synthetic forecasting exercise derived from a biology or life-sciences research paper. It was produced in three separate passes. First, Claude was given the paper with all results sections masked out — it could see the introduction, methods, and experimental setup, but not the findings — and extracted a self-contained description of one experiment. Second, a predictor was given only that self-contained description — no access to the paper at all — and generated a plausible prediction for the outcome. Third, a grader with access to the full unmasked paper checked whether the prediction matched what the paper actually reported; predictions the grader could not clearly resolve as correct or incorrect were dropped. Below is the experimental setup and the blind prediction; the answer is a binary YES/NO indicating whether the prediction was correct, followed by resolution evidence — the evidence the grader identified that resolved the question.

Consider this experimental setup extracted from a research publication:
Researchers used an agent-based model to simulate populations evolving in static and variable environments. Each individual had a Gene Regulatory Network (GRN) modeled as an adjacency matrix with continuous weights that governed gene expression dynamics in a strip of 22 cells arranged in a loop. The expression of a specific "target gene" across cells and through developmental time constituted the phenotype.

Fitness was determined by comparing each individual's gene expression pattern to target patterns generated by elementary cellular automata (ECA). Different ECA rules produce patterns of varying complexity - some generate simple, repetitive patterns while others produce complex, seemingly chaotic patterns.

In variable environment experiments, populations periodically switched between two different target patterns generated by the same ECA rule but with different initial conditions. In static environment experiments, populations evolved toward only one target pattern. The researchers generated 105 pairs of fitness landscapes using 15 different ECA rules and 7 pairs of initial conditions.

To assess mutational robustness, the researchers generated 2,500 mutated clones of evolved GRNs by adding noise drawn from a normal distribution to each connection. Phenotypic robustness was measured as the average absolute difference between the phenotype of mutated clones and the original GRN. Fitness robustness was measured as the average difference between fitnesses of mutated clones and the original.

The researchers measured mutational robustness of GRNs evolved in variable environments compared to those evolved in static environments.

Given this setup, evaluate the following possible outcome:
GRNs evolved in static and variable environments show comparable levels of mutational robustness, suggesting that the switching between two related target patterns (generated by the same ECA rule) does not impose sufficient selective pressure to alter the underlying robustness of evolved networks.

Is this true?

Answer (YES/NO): NO